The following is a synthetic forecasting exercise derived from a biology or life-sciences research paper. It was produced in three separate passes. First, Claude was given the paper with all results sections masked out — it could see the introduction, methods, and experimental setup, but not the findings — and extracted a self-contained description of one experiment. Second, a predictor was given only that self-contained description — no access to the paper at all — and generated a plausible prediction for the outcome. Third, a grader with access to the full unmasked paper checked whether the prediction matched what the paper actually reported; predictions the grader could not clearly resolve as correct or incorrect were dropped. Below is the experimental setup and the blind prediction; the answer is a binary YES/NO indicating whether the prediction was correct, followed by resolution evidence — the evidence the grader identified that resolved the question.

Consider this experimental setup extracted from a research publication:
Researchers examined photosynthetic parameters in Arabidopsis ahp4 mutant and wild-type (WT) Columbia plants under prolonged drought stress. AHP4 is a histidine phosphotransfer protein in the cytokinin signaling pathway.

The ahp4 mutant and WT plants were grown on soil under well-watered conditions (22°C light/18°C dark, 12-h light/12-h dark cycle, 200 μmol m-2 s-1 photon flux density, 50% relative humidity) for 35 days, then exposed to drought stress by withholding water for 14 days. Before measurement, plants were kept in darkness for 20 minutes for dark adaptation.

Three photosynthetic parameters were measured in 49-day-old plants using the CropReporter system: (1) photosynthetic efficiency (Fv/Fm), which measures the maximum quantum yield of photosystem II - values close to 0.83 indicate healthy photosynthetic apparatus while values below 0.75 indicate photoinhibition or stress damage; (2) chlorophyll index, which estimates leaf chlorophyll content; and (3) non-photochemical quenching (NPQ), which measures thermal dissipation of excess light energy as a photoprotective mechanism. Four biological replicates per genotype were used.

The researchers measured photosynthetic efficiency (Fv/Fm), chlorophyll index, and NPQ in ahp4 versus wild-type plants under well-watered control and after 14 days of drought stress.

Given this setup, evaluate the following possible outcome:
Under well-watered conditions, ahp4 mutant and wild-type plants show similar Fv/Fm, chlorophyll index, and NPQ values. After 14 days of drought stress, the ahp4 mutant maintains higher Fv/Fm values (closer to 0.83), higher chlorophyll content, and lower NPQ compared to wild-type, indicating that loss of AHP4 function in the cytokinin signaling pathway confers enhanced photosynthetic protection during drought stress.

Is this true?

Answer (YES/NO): NO